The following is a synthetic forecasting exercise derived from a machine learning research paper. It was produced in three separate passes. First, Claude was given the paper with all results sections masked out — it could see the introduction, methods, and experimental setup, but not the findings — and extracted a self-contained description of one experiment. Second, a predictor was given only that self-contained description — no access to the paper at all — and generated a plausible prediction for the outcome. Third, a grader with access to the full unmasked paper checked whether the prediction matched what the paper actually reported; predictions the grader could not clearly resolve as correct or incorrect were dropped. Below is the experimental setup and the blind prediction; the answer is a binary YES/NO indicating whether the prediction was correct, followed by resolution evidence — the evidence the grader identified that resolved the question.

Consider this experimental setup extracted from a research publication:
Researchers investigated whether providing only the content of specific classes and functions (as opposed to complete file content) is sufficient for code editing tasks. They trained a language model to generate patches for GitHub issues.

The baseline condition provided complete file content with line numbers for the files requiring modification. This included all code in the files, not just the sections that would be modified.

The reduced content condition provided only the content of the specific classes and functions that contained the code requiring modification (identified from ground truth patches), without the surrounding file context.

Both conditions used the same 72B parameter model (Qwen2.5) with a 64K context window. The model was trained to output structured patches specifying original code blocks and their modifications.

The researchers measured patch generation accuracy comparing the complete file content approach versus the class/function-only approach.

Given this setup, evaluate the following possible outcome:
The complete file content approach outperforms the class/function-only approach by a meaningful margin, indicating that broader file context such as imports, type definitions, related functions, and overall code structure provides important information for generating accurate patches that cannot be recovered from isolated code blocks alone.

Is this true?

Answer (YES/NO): YES